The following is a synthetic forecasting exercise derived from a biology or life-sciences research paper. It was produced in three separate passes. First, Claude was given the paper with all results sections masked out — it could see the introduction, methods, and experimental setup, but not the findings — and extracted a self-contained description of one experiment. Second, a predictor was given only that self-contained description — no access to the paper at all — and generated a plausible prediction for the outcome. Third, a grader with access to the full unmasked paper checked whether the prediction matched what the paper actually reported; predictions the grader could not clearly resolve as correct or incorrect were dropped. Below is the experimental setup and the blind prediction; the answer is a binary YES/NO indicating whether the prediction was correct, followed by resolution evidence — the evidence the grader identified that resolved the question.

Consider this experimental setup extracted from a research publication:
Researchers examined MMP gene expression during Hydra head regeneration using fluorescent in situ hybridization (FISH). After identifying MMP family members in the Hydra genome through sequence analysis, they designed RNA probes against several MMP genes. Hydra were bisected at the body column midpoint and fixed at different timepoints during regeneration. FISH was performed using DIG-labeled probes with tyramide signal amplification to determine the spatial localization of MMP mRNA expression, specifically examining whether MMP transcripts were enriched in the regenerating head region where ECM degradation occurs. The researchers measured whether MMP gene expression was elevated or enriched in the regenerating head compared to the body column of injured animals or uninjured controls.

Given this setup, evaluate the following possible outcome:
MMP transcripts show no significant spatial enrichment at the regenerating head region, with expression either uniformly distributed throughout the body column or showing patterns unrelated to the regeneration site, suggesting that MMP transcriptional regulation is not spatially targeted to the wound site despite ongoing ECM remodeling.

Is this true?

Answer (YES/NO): NO